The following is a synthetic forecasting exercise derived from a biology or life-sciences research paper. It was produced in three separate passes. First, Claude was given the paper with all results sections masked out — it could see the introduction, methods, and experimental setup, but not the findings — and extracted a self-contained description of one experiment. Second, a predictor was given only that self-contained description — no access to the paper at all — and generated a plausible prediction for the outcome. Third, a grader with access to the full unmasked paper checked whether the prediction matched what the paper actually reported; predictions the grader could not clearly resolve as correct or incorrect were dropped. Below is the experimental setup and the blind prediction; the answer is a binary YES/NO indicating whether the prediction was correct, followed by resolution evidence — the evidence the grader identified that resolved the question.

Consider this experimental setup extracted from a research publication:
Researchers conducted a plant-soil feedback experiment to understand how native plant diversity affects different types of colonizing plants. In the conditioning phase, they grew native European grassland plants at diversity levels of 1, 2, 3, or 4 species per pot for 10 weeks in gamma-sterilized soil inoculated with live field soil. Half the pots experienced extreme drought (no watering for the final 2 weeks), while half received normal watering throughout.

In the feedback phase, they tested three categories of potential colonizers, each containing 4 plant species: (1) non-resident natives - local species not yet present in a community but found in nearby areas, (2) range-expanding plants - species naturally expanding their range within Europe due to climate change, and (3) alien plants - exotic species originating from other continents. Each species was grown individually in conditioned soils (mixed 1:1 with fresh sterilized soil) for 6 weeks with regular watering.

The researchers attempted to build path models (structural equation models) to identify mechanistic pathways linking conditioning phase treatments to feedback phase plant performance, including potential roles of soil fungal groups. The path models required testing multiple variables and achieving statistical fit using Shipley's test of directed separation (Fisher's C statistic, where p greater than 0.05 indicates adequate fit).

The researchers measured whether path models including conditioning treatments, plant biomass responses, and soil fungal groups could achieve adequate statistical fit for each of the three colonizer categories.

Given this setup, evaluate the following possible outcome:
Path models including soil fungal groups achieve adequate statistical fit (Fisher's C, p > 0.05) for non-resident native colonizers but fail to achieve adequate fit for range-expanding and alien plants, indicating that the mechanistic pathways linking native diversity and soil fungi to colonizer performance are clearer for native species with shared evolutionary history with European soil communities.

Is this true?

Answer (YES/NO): NO